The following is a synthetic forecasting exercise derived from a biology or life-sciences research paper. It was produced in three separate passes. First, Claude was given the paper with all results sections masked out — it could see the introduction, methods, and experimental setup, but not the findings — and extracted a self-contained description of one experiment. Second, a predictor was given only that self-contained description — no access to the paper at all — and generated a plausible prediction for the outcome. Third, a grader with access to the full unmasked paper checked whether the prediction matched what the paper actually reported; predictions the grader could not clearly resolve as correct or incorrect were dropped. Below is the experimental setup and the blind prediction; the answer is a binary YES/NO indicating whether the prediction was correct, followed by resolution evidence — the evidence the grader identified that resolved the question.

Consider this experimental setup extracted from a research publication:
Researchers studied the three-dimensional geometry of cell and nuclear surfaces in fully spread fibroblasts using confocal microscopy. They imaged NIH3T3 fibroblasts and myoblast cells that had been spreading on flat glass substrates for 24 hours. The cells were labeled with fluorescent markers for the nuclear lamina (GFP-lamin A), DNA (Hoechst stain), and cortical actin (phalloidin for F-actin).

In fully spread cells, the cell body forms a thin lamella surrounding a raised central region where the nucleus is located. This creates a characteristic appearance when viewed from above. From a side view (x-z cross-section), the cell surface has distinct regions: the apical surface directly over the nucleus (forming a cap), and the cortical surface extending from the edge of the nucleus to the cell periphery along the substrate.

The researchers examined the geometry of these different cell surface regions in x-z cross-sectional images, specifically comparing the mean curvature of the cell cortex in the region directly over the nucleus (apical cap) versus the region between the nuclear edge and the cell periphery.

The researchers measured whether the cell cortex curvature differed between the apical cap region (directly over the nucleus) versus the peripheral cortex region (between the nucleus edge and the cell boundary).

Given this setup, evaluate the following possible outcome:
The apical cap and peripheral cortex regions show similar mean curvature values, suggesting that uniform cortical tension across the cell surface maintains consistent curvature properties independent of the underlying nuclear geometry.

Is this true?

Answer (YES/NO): NO